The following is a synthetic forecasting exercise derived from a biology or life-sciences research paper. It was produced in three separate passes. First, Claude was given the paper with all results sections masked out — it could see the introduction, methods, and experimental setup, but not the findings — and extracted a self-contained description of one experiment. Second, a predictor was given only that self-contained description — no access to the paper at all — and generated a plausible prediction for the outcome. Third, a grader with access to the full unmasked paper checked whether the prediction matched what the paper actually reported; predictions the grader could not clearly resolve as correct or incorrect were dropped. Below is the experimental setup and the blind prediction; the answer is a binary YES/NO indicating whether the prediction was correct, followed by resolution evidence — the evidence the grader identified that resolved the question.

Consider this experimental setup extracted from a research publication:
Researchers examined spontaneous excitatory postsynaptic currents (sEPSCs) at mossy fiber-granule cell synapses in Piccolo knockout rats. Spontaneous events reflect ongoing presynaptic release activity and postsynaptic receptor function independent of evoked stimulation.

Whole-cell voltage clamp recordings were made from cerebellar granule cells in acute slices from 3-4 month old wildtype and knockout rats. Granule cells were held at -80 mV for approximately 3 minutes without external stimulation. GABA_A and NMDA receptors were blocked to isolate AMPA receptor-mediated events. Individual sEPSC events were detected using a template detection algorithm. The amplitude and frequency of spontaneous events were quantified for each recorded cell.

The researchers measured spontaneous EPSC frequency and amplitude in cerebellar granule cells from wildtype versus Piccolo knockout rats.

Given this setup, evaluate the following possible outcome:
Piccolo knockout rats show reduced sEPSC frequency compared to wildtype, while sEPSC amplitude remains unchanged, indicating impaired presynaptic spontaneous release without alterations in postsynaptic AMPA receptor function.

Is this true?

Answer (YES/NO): NO